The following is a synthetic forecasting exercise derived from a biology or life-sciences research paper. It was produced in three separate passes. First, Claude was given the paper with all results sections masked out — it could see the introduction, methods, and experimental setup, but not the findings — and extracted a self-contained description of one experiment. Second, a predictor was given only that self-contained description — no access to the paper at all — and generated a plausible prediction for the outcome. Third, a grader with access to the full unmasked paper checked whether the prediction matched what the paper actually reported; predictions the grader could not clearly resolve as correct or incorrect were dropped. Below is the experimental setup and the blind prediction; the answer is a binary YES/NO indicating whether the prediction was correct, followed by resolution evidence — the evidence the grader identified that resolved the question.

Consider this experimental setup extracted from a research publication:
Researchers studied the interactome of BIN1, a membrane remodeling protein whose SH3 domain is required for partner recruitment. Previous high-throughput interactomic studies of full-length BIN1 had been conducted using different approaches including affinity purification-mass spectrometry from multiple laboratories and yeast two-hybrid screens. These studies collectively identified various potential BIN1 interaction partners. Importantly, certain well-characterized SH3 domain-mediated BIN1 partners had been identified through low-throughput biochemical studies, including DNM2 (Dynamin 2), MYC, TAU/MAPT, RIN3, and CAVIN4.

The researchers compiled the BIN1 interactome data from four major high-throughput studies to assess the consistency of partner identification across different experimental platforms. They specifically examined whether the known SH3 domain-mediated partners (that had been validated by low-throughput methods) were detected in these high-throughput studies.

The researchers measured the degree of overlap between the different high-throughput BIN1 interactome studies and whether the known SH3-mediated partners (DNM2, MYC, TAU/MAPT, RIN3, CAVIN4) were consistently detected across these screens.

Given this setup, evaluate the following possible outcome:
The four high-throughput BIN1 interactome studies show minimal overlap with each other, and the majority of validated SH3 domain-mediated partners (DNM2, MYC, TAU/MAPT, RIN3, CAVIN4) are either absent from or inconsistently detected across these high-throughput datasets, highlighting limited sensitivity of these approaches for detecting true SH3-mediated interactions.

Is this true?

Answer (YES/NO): YES